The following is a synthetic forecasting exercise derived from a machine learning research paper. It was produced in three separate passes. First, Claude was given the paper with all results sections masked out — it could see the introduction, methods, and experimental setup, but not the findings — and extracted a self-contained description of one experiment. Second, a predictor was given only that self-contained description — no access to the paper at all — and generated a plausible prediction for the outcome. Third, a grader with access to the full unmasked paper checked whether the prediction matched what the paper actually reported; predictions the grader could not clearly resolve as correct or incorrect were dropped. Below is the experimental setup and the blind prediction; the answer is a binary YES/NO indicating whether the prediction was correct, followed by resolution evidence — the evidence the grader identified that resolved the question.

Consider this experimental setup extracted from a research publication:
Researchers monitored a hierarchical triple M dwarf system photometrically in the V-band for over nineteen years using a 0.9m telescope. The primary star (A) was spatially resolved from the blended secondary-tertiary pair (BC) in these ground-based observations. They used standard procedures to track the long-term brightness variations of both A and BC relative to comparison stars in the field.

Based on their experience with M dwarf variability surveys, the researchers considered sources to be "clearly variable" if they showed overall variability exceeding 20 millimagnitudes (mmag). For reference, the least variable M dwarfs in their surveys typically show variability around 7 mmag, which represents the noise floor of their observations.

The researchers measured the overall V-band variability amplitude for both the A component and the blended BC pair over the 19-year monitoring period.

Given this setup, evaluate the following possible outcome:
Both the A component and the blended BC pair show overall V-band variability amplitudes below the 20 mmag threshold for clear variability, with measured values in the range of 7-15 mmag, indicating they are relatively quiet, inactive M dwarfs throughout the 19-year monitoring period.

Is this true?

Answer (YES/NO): NO